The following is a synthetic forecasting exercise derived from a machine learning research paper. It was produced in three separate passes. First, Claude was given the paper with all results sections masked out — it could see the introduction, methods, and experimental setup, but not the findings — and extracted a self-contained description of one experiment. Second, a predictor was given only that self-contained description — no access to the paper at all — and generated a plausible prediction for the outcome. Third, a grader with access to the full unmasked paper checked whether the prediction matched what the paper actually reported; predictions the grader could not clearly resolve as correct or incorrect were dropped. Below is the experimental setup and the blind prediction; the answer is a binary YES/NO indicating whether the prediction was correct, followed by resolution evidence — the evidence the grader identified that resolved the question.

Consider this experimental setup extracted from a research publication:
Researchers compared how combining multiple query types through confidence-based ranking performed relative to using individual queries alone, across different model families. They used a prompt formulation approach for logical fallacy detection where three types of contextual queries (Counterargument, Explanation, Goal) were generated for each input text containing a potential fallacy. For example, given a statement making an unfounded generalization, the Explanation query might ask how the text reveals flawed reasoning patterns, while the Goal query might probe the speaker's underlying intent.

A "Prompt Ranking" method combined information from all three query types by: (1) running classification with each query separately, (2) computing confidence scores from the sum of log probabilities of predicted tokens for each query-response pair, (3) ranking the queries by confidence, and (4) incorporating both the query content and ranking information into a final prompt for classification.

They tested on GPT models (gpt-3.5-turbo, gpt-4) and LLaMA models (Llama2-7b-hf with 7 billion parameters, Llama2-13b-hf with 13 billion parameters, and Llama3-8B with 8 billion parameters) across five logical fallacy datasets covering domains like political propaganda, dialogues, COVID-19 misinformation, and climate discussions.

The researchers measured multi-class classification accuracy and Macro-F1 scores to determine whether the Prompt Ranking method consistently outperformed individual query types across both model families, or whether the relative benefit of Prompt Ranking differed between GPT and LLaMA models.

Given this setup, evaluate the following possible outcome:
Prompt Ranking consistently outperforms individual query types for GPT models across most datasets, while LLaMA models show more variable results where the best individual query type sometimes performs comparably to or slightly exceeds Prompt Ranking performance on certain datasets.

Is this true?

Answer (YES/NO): NO